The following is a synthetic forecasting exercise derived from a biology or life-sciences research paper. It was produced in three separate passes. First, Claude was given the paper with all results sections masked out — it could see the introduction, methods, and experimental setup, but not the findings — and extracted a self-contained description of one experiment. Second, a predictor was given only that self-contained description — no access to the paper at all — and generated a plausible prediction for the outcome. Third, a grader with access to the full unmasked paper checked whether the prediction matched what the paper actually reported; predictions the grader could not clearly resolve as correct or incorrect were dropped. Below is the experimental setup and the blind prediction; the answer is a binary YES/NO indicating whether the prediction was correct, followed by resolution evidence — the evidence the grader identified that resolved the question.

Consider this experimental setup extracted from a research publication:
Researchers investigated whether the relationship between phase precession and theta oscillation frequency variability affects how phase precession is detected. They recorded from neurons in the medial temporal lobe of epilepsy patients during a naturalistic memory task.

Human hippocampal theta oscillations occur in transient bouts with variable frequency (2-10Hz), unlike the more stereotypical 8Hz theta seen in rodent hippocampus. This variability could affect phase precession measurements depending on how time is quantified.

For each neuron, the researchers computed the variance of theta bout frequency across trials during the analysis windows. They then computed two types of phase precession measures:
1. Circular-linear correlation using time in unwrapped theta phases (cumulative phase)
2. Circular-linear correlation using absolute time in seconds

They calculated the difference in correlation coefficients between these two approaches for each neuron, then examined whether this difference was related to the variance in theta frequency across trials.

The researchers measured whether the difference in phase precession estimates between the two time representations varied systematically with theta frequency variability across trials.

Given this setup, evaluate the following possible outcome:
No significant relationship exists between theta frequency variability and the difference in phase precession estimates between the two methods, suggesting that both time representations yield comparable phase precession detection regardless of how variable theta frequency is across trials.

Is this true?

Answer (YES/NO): NO